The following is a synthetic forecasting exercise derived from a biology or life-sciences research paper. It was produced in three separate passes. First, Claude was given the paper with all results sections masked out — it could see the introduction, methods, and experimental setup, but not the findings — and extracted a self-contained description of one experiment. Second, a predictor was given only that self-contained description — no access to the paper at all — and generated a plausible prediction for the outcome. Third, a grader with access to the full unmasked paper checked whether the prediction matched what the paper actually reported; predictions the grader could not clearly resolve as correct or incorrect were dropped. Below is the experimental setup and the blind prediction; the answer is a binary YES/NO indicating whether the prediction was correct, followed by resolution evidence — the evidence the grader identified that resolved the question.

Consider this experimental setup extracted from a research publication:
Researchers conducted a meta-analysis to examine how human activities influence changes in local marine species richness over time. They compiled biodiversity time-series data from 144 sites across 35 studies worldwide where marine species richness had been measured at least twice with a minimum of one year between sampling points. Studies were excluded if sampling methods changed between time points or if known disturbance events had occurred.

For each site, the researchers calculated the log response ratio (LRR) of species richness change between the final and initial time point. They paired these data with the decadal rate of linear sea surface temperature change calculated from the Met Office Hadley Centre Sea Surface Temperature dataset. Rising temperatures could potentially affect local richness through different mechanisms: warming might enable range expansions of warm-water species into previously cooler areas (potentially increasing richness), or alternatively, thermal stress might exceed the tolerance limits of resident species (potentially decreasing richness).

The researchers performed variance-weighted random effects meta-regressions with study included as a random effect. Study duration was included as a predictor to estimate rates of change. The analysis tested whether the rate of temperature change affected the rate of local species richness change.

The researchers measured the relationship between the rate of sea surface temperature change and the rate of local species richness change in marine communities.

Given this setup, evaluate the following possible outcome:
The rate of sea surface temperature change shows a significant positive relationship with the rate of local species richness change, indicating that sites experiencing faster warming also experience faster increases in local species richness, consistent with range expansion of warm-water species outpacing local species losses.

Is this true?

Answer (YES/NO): NO